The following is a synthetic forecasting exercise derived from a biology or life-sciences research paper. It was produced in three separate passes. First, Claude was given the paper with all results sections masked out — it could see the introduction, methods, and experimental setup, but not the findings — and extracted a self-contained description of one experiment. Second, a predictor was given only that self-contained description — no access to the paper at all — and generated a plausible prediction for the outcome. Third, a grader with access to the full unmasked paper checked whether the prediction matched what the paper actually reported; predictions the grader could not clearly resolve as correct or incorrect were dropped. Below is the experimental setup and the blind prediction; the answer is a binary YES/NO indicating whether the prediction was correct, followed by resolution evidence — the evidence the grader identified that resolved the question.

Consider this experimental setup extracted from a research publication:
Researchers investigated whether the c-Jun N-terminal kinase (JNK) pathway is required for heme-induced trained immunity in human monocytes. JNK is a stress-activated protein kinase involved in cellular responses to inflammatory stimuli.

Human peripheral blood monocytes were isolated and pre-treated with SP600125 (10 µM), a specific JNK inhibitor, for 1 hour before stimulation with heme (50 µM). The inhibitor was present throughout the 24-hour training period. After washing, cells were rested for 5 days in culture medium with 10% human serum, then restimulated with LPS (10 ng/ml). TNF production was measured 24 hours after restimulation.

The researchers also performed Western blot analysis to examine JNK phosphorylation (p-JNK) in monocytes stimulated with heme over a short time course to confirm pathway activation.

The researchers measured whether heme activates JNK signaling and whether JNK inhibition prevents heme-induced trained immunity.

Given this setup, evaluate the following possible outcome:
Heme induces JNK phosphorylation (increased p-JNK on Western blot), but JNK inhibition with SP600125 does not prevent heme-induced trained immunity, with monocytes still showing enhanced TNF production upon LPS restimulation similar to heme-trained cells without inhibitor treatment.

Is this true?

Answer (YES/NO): NO